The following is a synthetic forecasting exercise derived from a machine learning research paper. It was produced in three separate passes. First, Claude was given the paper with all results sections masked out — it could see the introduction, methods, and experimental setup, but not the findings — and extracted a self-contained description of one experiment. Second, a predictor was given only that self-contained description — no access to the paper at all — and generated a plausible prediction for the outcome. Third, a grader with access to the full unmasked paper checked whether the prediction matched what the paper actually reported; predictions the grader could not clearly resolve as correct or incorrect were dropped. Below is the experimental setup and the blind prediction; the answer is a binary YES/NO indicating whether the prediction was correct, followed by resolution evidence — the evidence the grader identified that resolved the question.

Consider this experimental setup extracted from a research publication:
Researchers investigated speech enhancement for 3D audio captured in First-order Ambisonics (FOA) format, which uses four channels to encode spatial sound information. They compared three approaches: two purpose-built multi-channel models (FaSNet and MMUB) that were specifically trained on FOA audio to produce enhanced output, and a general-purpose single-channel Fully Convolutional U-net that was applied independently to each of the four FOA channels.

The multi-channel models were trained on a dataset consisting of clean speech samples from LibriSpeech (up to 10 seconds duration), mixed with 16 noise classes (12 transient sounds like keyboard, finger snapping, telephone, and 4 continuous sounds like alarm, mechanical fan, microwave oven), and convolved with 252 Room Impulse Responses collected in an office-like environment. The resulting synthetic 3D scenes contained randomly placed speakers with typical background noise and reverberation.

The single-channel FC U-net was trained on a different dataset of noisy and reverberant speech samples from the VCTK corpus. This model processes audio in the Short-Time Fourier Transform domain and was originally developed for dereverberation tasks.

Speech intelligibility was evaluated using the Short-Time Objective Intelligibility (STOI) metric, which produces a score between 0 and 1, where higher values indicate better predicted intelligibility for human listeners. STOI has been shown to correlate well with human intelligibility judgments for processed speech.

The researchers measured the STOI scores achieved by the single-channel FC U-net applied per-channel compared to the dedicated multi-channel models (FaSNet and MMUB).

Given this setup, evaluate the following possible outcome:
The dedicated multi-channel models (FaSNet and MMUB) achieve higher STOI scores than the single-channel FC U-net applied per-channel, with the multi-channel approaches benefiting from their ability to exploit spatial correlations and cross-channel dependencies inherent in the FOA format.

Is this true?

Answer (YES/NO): YES